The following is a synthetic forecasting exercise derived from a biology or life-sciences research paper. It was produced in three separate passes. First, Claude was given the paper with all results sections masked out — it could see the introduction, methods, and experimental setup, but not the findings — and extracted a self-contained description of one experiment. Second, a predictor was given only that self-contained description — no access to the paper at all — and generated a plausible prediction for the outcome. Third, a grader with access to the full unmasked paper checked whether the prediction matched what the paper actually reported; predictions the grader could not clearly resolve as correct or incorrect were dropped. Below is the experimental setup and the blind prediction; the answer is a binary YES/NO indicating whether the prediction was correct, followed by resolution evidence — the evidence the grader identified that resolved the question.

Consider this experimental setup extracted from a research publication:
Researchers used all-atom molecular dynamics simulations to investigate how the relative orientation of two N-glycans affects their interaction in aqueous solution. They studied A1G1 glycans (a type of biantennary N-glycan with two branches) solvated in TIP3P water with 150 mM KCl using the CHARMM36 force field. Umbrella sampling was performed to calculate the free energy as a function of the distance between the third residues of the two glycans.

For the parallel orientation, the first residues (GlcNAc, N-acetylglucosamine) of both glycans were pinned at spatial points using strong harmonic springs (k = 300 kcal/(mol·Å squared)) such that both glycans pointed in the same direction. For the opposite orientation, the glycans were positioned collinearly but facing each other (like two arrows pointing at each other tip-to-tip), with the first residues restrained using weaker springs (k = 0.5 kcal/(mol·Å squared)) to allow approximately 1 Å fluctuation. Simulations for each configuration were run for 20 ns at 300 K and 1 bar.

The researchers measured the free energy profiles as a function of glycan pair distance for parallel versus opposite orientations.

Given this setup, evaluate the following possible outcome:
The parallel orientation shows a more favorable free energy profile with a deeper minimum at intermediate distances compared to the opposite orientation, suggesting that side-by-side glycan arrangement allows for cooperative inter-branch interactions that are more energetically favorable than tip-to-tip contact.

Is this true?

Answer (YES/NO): NO